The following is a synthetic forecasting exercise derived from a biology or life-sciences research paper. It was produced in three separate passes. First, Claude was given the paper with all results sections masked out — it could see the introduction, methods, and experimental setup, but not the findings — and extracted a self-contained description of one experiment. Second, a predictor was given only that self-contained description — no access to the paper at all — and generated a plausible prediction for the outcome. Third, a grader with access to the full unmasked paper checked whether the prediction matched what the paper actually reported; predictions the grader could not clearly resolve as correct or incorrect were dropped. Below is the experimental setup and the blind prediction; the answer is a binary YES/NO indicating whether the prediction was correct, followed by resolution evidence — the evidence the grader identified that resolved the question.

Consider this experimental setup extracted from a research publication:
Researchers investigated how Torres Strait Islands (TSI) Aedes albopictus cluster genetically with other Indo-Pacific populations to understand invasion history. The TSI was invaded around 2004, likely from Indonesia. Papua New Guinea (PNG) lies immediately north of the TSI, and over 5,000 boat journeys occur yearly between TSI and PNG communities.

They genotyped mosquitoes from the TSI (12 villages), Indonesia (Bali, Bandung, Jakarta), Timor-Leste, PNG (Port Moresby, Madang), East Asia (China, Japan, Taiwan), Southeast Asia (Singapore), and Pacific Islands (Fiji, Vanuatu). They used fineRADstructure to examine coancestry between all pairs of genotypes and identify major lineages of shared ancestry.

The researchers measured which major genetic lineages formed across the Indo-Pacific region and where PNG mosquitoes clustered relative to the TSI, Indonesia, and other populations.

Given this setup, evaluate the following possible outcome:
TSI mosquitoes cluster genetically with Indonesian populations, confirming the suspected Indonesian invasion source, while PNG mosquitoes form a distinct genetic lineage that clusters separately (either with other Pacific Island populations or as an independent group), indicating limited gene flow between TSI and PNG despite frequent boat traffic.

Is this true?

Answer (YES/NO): NO